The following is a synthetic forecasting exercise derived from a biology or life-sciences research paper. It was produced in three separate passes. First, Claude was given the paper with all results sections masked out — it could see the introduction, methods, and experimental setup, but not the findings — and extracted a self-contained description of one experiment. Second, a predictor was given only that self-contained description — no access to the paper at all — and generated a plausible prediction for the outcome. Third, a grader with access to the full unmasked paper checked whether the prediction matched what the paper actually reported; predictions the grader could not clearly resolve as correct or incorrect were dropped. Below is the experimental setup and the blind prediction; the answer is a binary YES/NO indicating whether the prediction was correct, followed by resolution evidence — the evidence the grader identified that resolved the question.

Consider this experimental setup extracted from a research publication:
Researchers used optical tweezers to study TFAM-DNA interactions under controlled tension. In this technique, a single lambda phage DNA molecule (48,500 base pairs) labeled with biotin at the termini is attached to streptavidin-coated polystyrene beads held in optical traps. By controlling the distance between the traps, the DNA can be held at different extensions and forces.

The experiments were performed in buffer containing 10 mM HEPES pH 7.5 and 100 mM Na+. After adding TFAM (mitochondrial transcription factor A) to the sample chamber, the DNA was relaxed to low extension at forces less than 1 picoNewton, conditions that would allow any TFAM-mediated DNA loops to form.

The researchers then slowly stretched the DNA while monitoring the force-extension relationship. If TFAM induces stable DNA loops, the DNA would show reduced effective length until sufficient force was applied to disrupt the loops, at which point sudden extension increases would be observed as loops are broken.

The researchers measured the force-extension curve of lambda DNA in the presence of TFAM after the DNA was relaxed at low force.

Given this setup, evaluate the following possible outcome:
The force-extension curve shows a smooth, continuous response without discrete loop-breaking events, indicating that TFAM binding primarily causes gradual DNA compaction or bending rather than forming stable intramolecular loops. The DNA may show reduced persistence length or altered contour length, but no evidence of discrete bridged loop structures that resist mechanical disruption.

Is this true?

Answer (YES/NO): NO